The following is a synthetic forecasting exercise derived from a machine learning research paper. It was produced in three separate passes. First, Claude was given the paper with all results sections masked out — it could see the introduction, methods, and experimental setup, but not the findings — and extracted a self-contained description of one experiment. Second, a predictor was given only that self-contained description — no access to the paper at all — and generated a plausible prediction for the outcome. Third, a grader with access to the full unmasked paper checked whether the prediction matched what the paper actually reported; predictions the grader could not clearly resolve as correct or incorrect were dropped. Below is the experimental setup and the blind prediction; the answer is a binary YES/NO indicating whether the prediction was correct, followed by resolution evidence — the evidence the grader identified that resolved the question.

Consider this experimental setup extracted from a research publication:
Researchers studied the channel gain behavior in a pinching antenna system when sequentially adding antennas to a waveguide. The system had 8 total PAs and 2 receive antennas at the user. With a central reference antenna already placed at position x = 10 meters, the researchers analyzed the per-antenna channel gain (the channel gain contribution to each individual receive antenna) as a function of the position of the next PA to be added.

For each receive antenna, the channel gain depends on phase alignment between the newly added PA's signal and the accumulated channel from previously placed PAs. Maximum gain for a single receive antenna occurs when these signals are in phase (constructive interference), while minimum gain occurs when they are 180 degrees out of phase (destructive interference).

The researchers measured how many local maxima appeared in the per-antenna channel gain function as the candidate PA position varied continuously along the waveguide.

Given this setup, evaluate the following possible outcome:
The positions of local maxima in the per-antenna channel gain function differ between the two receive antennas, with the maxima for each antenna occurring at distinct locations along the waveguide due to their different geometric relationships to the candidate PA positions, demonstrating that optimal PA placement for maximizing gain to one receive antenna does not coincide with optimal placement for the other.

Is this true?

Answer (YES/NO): YES